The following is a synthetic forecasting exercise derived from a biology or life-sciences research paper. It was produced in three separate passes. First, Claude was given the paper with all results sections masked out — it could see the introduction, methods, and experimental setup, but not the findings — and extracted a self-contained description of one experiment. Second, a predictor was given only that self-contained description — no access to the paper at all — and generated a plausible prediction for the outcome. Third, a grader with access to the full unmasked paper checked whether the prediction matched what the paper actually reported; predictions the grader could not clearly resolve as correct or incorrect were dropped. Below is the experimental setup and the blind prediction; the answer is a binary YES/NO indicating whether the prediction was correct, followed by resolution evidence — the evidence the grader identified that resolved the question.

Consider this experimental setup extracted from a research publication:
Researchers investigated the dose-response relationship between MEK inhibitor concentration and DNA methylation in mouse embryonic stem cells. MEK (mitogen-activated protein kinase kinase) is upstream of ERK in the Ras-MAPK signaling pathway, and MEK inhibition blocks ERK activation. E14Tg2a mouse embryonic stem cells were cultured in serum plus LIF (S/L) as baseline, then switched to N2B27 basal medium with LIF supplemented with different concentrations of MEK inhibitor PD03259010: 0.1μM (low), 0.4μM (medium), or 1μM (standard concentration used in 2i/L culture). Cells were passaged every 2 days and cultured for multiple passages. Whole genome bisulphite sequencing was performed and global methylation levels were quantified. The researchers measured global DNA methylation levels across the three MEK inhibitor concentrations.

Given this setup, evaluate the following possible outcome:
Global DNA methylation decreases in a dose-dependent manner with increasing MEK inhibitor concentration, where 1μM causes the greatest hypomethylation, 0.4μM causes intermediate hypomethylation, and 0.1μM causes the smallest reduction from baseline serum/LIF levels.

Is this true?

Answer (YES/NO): YES